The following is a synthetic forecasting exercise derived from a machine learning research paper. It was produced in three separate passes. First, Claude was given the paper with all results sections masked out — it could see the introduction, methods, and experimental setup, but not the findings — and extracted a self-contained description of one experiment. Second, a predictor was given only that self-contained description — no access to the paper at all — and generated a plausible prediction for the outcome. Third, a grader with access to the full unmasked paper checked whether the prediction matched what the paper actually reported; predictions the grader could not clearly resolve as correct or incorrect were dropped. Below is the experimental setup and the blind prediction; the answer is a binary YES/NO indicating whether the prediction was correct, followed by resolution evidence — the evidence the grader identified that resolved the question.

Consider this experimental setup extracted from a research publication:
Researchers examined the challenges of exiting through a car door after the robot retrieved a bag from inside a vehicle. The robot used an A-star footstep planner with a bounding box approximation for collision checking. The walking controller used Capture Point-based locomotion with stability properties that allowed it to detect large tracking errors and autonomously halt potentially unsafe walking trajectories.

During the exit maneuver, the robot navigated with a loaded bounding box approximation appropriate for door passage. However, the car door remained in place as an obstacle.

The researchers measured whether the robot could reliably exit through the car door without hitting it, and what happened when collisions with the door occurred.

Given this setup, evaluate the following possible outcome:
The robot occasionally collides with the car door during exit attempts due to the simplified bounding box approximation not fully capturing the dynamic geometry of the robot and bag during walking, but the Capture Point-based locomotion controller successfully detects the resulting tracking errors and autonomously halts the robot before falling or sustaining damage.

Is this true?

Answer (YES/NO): NO